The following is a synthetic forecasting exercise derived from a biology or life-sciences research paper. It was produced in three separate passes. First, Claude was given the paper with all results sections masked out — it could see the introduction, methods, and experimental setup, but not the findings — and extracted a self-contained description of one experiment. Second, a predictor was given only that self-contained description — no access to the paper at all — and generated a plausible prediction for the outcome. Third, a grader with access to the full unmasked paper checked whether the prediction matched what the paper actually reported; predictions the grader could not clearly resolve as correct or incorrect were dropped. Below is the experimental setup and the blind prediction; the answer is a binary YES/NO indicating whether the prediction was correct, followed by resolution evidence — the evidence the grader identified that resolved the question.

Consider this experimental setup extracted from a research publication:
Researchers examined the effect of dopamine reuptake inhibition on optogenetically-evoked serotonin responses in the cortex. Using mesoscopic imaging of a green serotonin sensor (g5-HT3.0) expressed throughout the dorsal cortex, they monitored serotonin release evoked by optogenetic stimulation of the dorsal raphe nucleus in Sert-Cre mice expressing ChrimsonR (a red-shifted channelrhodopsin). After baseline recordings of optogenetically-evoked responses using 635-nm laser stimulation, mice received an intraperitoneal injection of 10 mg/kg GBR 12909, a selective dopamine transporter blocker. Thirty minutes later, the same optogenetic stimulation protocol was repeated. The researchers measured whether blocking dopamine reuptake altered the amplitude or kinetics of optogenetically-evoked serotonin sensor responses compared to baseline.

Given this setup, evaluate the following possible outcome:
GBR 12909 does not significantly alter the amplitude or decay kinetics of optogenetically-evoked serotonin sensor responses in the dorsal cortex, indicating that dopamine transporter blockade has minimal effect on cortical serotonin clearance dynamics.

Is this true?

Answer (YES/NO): YES